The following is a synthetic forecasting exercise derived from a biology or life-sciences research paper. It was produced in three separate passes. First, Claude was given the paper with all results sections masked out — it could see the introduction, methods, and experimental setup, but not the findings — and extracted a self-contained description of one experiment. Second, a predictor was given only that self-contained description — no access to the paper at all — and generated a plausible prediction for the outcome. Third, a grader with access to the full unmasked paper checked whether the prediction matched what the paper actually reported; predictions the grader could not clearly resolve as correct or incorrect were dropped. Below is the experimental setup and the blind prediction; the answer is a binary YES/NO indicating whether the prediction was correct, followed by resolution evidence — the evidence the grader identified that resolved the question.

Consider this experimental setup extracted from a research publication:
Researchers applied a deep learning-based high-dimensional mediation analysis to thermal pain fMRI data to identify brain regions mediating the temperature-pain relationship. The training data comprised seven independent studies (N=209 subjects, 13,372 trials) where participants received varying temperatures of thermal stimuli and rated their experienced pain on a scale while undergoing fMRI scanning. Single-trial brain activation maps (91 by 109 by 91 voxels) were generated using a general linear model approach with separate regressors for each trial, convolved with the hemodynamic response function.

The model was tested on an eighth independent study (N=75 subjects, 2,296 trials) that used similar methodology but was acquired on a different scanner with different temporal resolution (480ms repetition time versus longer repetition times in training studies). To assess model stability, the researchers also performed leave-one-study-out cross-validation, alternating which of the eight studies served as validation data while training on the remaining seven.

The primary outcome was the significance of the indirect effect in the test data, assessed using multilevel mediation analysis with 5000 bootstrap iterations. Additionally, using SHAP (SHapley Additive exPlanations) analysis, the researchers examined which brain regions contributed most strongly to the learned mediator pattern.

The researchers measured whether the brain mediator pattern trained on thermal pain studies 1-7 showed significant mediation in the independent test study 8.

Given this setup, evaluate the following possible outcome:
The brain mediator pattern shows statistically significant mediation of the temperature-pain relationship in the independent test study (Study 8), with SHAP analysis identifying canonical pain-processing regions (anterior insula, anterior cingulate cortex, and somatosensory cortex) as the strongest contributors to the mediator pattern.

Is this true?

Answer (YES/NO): NO